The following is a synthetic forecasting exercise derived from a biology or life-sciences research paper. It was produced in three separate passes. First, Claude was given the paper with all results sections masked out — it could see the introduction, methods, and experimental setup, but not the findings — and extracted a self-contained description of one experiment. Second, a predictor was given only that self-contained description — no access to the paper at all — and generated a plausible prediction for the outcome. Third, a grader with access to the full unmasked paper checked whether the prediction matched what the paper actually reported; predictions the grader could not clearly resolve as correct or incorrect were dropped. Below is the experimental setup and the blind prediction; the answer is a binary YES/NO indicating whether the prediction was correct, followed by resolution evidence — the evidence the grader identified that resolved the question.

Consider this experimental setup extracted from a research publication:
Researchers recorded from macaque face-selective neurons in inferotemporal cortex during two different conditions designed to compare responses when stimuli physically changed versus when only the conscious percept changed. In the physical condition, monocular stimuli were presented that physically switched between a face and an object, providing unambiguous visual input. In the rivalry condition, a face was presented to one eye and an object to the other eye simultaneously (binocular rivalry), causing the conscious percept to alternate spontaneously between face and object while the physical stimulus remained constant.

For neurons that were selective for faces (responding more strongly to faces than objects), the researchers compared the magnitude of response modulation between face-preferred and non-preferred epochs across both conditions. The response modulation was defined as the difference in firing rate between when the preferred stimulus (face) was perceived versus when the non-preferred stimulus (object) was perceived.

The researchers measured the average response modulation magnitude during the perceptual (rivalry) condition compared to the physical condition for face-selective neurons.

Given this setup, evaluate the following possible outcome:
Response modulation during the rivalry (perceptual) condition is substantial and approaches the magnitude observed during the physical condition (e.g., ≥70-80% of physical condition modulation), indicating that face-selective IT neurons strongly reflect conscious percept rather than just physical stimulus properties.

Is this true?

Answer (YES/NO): NO